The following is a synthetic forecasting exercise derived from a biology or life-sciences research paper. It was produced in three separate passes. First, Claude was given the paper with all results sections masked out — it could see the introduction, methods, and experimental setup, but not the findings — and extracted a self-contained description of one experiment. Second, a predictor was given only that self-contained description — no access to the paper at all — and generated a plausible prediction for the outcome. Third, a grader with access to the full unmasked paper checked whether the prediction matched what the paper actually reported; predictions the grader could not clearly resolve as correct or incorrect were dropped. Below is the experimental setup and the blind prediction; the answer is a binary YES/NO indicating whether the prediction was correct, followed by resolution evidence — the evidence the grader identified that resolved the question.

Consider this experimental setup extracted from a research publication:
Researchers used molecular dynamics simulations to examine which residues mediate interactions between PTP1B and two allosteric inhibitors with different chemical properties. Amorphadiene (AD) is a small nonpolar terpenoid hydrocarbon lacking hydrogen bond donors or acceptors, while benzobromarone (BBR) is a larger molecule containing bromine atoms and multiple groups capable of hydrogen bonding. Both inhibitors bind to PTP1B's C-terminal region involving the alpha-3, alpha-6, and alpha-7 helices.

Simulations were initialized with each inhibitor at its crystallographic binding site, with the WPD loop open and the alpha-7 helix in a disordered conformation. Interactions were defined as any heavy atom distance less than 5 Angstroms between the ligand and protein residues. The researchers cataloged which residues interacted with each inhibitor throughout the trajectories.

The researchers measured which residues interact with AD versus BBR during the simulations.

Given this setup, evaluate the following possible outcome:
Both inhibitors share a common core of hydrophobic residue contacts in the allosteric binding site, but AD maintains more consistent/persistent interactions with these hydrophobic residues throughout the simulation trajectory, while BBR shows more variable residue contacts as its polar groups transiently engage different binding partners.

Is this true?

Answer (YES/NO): NO